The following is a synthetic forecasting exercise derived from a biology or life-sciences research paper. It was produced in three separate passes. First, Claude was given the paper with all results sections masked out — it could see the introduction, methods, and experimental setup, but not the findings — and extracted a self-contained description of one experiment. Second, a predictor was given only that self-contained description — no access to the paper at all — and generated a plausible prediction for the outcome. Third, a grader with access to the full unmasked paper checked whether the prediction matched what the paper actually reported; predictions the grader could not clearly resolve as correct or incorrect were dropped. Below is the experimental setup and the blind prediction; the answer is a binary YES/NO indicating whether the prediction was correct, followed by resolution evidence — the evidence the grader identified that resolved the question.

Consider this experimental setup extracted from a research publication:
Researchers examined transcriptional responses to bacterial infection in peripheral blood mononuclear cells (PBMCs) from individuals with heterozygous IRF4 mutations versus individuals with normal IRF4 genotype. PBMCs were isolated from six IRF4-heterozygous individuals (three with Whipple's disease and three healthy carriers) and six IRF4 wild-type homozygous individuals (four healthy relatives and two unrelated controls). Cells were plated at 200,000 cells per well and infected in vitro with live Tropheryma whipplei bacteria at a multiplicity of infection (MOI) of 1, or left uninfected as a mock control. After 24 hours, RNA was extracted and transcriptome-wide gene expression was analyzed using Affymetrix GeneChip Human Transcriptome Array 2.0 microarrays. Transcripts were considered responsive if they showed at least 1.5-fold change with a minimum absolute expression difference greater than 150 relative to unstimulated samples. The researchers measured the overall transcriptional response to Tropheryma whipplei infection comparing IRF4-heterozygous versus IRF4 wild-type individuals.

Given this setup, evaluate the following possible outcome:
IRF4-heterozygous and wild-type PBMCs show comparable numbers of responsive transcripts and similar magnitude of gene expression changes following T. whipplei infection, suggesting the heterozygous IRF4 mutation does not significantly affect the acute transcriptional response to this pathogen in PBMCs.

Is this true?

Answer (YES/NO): NO